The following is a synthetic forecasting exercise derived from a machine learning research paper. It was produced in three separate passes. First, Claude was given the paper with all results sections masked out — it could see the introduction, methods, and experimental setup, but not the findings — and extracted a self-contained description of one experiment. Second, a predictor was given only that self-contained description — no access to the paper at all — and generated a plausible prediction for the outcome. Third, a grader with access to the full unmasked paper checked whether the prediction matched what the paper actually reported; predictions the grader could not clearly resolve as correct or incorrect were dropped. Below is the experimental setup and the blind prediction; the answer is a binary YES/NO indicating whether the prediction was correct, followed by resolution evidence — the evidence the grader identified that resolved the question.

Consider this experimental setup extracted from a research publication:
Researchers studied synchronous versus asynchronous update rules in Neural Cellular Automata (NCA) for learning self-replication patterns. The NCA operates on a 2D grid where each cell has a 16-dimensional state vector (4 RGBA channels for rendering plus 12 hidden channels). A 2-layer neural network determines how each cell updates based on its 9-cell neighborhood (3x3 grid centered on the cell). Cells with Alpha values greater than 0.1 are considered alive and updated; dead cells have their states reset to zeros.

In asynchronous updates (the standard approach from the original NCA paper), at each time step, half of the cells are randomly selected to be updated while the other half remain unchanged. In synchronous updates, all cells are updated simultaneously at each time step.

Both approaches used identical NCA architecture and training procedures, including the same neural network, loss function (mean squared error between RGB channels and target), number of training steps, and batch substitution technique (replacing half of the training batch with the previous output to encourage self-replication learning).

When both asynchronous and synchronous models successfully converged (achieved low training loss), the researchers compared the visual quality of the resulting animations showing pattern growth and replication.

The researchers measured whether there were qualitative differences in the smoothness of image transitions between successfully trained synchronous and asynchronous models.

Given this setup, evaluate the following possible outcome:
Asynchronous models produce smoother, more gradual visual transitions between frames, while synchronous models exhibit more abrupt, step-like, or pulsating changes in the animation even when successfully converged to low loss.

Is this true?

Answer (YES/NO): NO